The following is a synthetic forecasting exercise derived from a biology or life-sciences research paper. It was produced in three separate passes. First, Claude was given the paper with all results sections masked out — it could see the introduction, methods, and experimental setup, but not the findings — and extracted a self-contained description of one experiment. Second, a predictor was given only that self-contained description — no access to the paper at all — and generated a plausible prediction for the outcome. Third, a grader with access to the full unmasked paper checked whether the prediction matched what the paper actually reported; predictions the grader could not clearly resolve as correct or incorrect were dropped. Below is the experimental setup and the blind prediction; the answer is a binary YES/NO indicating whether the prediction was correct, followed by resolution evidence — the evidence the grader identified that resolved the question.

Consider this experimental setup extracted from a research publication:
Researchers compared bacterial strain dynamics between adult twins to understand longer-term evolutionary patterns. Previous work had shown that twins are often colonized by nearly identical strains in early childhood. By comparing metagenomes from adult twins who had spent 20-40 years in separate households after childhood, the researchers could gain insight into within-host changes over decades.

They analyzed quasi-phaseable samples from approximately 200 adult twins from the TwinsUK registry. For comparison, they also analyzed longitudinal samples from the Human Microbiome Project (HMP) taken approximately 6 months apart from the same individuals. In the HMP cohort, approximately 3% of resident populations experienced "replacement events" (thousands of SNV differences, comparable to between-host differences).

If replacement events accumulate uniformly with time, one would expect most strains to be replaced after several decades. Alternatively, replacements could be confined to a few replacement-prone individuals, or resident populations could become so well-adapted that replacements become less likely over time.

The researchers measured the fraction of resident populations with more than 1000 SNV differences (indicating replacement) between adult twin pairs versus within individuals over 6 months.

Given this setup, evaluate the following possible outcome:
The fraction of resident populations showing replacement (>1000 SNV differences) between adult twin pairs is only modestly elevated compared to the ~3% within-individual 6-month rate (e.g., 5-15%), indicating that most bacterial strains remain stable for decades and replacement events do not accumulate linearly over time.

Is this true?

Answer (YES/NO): NO